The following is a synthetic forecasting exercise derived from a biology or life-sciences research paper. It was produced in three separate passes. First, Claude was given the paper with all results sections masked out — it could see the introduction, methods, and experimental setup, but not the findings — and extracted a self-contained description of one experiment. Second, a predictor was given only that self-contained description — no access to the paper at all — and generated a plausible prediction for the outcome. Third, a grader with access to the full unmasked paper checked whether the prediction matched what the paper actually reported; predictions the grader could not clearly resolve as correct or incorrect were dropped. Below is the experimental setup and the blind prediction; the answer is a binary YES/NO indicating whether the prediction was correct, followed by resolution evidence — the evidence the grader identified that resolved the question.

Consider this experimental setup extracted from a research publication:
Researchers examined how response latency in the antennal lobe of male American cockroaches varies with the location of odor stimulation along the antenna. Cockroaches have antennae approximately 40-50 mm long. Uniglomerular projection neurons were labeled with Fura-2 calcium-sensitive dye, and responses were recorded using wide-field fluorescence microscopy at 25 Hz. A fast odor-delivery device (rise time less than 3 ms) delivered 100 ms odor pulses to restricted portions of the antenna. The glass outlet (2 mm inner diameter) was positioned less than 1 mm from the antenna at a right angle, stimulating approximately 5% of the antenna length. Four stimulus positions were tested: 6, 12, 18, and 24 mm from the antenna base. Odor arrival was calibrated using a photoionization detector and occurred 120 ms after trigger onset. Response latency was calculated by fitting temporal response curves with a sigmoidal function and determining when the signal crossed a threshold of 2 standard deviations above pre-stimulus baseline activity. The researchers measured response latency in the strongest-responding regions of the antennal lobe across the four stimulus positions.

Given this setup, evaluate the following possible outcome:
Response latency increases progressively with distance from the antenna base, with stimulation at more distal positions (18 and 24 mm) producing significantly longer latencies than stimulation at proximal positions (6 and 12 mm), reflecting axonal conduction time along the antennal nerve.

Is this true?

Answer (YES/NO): YES